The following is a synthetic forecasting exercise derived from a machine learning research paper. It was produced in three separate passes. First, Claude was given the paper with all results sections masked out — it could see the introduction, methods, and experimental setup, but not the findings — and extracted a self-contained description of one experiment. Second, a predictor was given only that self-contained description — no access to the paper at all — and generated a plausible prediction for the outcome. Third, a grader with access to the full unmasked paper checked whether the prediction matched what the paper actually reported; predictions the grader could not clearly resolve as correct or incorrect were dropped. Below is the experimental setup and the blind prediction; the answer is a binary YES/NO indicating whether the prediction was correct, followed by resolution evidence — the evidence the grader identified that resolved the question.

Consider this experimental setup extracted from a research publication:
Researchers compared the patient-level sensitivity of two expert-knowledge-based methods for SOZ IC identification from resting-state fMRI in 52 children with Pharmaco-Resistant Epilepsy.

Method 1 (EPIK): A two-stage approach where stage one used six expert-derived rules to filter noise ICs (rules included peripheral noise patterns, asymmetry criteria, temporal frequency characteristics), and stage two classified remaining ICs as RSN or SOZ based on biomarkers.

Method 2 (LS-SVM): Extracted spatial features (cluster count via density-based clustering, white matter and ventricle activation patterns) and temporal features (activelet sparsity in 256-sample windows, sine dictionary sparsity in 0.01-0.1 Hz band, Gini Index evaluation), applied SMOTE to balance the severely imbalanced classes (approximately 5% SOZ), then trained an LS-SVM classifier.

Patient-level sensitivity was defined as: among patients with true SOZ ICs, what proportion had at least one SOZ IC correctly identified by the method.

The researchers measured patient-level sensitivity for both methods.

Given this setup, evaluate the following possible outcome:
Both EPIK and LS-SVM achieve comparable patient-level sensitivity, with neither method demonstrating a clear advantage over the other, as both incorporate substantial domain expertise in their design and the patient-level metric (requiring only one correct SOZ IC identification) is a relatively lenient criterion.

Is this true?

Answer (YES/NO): NO